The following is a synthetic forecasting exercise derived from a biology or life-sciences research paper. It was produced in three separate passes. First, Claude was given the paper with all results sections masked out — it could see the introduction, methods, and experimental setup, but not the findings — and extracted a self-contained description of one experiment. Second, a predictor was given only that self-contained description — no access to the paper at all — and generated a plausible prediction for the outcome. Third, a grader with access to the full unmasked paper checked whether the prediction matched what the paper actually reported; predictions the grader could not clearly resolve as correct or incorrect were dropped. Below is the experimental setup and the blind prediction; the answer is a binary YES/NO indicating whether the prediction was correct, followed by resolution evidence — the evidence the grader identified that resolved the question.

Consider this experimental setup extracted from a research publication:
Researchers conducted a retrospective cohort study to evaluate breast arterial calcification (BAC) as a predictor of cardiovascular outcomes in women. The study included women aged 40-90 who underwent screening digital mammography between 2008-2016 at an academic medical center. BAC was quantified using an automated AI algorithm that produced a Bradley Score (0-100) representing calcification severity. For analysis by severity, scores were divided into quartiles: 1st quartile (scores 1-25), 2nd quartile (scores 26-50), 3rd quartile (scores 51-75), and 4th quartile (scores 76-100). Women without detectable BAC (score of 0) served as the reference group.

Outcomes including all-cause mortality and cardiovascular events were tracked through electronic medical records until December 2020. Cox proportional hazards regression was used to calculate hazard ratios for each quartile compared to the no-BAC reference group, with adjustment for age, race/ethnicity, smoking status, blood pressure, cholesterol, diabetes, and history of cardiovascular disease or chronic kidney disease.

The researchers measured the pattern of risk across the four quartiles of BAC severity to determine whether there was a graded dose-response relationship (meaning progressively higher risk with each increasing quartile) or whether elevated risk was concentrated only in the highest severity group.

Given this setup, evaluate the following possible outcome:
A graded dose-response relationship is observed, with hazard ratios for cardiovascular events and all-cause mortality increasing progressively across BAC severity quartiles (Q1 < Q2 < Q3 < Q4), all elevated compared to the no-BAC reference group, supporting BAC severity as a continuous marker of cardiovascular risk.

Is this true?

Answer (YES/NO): YES